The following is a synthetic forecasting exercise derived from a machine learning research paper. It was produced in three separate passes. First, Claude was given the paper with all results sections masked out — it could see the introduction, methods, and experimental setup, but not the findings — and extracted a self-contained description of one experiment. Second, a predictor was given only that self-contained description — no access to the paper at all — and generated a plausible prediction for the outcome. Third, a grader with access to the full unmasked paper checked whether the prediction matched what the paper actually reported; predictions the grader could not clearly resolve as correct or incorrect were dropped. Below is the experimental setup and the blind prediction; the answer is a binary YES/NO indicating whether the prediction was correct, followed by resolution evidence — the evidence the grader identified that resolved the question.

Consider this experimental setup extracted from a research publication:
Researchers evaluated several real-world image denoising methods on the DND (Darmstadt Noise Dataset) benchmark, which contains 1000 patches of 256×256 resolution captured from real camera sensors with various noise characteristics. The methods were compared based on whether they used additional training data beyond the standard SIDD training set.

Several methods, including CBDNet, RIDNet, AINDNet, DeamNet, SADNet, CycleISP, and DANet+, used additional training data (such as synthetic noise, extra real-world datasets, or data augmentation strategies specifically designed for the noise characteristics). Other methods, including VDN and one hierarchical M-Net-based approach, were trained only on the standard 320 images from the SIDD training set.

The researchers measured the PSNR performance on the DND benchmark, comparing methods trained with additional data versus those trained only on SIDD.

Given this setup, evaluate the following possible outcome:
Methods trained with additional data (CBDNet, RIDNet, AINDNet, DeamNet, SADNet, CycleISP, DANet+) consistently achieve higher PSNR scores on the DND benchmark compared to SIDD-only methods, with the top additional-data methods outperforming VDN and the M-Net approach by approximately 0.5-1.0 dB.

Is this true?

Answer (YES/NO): NO